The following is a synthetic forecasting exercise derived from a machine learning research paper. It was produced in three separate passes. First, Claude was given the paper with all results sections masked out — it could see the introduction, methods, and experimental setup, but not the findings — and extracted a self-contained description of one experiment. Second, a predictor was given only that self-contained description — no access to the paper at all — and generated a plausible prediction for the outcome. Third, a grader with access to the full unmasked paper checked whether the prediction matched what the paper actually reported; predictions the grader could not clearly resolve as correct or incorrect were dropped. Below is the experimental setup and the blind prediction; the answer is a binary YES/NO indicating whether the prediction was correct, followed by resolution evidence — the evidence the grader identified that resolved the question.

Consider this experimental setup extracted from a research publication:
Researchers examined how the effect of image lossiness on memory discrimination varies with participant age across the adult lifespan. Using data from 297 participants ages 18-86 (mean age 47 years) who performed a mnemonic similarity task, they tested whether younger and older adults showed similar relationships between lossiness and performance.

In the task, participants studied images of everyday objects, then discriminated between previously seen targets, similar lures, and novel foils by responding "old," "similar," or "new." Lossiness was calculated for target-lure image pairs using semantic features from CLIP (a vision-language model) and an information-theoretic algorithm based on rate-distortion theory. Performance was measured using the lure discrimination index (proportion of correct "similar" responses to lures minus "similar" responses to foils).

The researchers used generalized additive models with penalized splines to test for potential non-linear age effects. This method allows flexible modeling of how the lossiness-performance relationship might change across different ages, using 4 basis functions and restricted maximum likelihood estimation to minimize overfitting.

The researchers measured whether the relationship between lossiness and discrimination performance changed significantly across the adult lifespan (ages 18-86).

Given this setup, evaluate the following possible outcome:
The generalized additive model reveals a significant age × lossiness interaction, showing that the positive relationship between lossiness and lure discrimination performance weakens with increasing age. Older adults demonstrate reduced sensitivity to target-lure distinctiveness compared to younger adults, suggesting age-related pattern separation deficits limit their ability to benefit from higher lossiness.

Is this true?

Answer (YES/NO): NO